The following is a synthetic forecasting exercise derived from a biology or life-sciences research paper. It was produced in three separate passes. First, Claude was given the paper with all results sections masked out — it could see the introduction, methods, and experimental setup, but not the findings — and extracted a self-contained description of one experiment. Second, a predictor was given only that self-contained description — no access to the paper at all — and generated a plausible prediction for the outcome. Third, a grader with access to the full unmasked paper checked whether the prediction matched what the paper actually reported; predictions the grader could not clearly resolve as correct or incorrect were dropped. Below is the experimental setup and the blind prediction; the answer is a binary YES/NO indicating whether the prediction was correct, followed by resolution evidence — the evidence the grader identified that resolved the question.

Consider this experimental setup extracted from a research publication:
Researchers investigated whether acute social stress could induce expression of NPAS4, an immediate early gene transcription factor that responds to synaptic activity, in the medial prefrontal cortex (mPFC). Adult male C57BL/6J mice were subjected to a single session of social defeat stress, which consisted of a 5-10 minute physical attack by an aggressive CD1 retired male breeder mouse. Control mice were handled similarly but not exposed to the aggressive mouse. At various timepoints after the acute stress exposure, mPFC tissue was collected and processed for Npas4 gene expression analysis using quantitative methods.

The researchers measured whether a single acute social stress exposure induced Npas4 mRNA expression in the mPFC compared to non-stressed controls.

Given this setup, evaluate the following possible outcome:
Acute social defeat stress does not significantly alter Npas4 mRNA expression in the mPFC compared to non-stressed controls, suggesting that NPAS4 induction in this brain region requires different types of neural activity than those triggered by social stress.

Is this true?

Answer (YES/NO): NO